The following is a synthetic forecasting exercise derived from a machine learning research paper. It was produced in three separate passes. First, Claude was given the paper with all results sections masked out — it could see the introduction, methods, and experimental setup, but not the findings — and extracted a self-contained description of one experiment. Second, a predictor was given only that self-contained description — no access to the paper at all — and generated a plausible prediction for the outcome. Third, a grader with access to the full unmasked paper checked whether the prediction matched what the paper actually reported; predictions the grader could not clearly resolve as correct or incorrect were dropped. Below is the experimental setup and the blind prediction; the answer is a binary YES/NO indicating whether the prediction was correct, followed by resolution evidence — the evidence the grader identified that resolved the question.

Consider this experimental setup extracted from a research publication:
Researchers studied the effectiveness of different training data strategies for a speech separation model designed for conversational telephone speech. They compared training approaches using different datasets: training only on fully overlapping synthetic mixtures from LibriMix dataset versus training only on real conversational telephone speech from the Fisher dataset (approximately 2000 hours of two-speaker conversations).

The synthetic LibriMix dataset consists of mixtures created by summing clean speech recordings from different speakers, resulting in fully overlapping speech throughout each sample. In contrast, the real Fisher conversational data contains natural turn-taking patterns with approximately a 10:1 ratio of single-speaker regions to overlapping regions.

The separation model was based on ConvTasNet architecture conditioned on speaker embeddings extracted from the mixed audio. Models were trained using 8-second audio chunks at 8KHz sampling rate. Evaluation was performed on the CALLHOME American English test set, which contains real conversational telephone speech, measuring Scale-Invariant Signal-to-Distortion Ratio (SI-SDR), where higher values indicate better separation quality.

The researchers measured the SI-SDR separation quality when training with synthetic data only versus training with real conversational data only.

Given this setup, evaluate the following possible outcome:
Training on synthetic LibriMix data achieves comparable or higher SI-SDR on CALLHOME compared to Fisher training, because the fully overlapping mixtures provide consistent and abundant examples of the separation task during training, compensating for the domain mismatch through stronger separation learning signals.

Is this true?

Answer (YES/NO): NO